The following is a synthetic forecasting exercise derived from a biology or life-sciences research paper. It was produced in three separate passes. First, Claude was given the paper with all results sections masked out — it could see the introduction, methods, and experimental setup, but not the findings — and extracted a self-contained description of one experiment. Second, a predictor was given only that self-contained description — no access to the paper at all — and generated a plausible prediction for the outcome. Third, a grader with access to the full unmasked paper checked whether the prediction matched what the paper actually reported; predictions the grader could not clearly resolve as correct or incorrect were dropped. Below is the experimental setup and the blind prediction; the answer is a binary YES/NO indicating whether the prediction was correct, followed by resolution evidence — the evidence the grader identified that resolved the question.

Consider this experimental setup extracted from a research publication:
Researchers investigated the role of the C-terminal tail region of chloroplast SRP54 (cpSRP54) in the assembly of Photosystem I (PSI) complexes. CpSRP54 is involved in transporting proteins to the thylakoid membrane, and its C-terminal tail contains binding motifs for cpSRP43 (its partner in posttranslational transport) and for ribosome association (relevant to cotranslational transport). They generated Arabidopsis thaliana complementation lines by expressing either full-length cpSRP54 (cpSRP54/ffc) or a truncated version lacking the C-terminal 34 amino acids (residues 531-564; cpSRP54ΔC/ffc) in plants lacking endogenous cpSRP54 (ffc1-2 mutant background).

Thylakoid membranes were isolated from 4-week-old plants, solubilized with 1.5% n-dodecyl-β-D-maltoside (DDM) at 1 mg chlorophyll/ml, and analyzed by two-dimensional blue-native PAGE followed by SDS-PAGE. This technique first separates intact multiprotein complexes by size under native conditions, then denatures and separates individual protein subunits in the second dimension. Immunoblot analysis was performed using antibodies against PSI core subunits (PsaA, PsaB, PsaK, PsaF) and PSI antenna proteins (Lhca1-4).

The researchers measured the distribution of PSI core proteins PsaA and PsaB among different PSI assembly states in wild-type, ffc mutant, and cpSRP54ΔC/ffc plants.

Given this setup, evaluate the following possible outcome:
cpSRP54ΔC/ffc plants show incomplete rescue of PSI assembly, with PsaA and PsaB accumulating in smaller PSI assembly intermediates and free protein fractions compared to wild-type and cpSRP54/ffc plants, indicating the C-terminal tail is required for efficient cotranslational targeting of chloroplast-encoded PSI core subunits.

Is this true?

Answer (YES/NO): NO